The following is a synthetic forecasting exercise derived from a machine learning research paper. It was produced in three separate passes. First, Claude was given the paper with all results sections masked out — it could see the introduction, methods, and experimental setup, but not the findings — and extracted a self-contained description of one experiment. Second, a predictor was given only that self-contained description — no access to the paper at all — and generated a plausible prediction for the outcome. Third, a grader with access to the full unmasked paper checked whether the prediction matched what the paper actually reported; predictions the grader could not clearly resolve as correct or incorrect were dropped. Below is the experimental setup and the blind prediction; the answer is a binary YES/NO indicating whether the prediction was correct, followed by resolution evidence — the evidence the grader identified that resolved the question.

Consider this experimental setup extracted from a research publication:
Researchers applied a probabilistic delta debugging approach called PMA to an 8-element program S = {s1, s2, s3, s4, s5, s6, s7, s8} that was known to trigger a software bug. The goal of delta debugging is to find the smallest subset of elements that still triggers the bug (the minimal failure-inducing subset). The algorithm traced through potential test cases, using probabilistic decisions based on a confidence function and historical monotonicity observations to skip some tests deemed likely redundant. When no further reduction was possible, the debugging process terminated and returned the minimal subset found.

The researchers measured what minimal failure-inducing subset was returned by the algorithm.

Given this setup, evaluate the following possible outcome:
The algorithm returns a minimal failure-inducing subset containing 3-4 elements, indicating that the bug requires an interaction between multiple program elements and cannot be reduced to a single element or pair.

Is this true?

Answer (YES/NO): NO